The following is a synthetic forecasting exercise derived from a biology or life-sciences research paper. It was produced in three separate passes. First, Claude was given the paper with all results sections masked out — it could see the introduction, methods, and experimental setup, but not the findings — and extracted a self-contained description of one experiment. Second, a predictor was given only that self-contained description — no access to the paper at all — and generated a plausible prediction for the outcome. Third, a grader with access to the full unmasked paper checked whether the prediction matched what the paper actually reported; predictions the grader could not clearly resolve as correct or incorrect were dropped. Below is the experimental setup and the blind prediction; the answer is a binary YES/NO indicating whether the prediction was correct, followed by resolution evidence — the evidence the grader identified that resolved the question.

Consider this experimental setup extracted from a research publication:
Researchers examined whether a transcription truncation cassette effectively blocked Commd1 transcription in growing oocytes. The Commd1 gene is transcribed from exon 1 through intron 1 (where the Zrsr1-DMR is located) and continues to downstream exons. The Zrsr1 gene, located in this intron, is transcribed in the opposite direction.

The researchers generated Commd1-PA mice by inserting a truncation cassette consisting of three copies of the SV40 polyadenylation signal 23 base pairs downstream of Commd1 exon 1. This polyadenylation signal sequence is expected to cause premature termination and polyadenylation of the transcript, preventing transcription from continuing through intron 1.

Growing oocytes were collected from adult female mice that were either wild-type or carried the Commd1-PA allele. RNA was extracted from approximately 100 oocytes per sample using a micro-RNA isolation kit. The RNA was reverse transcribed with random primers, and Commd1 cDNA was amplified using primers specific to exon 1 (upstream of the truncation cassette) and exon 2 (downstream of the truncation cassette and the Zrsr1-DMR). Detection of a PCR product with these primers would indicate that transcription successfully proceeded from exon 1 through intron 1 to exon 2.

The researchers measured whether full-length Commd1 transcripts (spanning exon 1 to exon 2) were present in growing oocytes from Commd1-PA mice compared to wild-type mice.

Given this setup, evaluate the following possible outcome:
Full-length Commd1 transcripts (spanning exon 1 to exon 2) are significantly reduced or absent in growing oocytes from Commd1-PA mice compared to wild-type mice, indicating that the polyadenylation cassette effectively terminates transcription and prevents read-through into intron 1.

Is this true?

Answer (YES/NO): YES